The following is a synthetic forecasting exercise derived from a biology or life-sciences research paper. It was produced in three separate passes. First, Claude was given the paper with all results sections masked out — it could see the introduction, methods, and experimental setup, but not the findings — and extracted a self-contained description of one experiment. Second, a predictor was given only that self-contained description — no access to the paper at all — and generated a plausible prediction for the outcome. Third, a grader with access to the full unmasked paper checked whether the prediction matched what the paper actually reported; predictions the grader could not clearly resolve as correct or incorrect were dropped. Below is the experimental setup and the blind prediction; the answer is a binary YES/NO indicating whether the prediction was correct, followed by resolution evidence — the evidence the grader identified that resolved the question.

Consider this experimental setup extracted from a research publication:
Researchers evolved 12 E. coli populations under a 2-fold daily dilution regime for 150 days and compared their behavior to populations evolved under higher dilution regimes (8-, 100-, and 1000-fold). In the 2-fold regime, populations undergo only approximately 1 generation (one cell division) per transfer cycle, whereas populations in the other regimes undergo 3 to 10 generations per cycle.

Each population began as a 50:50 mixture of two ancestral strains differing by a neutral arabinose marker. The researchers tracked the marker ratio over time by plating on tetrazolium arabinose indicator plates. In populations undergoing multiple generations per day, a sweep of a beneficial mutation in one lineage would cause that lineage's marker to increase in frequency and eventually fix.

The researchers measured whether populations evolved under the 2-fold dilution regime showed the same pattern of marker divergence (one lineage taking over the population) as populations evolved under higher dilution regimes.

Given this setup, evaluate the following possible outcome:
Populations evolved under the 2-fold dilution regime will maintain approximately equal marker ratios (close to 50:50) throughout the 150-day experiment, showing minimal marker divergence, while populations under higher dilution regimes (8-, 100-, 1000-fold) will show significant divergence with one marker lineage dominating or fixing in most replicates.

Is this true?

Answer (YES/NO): NO